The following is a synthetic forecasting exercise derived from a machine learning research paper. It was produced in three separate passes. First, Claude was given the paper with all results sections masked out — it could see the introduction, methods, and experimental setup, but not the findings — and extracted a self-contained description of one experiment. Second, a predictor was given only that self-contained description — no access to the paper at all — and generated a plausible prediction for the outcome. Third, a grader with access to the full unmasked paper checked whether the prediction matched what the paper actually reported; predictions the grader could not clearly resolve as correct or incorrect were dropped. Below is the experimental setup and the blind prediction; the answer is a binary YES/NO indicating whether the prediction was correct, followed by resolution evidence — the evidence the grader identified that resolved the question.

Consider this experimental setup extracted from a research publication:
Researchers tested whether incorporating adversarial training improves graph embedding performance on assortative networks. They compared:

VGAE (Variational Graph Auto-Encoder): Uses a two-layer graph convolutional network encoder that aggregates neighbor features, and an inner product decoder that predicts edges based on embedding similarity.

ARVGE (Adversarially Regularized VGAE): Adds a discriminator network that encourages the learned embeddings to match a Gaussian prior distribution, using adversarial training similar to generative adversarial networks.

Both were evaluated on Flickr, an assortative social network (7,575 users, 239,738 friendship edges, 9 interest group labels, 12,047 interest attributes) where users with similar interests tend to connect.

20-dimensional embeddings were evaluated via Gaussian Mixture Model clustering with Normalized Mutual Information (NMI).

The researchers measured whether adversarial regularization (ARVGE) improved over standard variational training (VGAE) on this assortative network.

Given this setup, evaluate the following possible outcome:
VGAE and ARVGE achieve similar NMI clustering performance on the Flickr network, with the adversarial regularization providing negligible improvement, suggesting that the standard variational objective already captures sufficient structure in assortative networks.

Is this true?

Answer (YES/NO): NO